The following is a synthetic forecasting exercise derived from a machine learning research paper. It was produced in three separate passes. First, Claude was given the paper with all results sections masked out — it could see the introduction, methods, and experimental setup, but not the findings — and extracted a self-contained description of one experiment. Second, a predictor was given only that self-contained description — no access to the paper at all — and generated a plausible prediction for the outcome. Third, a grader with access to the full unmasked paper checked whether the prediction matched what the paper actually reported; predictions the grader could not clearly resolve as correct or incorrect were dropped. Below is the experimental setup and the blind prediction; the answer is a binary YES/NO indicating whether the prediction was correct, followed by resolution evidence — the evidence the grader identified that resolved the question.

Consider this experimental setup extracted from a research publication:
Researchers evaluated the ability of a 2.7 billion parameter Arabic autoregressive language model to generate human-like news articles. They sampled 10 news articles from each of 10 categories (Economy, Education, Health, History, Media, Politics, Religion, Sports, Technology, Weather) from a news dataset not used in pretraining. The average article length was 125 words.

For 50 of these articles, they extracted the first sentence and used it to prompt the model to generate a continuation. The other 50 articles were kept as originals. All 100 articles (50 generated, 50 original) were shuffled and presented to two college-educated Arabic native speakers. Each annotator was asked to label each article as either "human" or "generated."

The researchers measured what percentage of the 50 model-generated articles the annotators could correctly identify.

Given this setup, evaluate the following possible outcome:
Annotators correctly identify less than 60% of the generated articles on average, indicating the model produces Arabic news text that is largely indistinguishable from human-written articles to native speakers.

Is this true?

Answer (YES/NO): YES